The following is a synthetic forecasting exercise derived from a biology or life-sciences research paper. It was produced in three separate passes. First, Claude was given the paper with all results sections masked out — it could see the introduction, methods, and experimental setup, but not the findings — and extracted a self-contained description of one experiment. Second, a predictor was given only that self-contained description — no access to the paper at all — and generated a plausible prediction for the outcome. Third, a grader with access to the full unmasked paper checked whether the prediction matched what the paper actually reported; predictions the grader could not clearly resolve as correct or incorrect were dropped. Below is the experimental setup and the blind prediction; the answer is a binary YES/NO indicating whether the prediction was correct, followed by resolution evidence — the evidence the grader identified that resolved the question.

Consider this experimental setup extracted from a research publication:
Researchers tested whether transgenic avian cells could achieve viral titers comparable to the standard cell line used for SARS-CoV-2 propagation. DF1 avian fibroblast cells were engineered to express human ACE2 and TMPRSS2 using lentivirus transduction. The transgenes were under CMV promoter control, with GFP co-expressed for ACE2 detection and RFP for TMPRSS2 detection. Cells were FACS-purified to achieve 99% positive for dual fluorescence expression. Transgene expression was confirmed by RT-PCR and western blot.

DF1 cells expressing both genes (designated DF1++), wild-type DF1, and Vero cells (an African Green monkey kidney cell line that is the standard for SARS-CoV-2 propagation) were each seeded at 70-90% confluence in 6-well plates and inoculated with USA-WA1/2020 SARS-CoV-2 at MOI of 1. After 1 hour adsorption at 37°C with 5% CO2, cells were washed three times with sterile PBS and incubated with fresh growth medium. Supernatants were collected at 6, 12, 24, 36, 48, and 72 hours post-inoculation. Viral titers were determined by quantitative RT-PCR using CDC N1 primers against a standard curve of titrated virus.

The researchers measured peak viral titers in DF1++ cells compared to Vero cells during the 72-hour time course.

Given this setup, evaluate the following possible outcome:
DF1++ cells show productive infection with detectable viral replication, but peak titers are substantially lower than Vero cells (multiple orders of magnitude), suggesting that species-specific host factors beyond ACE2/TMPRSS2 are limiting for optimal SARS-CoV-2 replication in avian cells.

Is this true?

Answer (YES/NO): NO